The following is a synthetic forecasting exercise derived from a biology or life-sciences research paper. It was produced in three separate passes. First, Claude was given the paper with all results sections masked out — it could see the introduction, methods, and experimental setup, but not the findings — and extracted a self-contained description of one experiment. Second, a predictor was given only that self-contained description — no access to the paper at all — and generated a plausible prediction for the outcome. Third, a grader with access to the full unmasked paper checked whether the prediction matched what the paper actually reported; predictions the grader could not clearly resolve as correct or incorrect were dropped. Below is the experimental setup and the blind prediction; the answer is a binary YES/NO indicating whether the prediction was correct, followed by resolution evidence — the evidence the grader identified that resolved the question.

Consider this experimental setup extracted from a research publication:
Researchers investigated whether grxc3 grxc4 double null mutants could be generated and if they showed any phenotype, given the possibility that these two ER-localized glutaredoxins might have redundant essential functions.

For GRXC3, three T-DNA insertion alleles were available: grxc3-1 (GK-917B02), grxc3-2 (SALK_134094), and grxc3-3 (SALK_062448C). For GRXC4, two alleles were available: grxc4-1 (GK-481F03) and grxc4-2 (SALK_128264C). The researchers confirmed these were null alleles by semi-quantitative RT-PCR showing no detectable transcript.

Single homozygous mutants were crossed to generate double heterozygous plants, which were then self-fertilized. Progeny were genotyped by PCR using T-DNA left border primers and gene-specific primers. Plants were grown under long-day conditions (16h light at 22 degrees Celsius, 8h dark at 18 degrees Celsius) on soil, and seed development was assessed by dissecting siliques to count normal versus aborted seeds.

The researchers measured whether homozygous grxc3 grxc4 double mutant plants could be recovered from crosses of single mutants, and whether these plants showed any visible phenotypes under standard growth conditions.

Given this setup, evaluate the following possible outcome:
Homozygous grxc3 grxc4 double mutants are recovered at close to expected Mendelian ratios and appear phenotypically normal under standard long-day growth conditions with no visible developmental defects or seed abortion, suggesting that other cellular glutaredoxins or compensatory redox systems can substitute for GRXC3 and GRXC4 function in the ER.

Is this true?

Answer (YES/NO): YES